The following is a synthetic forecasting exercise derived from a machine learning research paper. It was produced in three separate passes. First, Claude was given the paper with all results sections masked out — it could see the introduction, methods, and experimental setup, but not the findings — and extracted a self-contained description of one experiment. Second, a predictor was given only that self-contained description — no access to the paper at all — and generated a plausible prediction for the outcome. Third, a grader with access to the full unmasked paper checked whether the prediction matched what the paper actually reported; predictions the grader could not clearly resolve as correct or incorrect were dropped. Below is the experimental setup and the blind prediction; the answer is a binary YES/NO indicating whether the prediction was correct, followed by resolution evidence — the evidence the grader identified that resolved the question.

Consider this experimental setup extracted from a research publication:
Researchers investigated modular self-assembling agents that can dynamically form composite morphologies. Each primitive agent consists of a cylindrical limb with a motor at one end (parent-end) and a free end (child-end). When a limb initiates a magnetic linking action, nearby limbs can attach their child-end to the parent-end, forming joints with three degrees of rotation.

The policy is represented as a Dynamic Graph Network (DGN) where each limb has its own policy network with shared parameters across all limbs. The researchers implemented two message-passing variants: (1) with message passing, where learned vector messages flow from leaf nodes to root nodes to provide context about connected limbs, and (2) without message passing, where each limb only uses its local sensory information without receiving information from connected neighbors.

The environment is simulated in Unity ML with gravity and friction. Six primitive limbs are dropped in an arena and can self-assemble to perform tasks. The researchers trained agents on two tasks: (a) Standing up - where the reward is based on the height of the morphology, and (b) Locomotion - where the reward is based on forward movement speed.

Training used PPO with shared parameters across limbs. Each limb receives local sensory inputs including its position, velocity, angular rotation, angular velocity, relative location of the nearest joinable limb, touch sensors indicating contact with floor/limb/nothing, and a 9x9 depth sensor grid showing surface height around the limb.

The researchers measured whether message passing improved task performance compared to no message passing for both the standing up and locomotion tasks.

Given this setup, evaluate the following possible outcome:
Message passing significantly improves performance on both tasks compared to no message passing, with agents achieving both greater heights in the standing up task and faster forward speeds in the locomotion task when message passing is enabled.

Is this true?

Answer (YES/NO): NO